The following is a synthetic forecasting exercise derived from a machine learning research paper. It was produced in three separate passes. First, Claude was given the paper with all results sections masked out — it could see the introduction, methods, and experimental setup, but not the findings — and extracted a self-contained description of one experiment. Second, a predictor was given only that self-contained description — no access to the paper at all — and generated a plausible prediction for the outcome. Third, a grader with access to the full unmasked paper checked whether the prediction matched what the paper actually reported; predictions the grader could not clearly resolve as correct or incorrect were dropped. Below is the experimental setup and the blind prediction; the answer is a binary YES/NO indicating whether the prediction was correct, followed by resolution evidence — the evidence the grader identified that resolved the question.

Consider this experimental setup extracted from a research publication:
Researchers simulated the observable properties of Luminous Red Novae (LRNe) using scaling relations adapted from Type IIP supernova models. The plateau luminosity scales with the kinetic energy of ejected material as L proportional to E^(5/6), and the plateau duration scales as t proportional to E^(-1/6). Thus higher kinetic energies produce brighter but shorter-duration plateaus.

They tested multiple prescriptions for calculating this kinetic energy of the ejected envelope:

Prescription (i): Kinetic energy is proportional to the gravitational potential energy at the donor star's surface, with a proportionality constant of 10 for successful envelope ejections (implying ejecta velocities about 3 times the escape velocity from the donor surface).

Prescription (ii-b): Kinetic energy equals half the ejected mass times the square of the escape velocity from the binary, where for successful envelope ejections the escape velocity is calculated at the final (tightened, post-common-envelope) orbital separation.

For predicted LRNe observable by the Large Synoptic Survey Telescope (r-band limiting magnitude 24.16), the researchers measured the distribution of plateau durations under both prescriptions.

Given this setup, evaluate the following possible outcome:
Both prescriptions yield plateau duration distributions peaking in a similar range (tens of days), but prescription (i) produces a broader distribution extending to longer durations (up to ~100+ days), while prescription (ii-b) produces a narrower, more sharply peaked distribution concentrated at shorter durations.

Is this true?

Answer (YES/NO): NO